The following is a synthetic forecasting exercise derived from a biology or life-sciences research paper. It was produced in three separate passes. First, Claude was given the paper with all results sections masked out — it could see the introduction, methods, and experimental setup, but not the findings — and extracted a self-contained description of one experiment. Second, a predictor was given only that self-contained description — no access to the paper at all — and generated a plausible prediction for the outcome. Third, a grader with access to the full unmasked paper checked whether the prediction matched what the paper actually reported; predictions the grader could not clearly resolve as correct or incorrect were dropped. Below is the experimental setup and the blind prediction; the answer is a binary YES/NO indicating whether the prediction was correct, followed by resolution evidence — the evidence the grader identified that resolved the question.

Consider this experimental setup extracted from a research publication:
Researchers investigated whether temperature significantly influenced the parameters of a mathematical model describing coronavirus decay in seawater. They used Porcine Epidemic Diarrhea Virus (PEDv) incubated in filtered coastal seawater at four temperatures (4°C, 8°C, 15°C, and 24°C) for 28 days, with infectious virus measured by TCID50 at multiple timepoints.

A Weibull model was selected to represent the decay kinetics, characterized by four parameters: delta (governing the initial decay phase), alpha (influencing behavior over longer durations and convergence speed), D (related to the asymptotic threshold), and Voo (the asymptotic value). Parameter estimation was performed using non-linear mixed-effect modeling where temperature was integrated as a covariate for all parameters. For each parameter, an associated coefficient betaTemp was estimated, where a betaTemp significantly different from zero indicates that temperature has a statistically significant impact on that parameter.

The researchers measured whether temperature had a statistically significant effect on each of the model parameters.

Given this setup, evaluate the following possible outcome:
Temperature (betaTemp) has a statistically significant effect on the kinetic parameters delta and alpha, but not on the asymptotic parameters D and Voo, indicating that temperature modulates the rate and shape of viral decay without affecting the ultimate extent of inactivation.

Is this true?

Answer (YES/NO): NO